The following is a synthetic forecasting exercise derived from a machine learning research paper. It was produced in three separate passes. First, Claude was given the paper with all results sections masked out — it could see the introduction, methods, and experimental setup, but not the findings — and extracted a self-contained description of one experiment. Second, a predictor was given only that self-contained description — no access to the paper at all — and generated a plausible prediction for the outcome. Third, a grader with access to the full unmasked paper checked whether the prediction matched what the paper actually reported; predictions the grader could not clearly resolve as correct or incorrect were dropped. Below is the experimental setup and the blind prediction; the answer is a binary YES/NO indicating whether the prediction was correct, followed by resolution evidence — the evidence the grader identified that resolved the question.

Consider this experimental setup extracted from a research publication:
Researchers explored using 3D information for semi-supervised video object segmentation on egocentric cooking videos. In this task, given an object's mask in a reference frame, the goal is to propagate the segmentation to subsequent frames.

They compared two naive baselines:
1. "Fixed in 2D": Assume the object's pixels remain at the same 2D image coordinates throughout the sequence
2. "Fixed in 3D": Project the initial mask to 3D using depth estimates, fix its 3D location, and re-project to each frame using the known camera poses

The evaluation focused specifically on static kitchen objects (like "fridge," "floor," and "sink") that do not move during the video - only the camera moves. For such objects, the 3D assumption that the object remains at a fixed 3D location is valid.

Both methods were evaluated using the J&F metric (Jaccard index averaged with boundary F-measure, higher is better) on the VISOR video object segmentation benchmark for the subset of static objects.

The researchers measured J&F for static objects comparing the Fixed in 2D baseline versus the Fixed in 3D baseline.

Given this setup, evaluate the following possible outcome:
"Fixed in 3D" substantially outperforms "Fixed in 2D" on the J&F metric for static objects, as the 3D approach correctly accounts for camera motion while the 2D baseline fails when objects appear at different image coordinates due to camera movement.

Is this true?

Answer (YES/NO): YES